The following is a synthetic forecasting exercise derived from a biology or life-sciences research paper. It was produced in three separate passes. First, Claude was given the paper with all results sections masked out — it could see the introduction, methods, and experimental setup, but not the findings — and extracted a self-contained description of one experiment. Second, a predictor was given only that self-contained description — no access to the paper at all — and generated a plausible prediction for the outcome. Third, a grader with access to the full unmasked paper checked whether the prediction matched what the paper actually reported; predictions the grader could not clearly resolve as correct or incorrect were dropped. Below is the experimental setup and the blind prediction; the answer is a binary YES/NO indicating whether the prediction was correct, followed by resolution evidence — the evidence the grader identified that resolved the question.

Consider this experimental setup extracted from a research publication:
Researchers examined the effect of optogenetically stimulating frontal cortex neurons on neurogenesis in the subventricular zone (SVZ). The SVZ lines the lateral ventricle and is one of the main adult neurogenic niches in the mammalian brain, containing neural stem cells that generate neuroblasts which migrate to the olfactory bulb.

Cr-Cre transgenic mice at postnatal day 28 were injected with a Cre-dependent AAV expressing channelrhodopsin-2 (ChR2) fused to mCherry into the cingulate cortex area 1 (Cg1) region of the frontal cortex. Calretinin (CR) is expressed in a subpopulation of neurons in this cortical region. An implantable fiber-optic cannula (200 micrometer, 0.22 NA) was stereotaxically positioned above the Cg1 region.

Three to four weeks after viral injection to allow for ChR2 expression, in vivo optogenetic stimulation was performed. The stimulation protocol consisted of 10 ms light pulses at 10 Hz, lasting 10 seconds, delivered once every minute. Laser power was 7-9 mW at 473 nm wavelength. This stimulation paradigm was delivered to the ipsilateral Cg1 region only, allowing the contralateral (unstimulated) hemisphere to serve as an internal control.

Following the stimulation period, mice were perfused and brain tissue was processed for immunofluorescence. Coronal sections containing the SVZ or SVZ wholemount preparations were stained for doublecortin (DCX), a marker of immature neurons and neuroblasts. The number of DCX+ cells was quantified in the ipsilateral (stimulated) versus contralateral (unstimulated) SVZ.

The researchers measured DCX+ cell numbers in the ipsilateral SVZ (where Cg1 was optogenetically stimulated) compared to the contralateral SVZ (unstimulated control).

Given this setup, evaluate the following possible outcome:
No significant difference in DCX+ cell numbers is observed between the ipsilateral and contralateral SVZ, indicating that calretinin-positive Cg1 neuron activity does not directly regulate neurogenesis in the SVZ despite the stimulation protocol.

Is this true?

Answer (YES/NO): NO